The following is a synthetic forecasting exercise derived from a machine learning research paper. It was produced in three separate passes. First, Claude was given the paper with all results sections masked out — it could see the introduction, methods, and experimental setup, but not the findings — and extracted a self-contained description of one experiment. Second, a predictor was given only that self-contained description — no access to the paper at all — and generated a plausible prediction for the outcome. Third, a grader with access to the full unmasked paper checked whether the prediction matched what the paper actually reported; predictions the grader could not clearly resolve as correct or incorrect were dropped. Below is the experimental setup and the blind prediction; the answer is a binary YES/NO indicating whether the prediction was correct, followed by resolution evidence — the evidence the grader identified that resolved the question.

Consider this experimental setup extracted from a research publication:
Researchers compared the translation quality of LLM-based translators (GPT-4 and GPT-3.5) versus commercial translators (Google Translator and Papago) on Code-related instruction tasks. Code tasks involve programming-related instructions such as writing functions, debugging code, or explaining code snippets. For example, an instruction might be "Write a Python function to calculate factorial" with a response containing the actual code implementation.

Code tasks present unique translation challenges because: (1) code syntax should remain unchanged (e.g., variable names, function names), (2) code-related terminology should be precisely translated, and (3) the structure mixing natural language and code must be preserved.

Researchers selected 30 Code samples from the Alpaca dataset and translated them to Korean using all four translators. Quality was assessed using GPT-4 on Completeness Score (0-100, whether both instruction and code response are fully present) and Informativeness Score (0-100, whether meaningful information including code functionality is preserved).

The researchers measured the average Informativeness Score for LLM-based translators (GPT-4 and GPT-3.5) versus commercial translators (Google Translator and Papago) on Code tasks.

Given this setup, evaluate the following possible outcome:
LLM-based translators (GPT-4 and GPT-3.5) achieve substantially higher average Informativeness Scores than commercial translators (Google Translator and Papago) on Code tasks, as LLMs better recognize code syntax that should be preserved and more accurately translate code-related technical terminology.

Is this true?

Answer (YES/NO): YES